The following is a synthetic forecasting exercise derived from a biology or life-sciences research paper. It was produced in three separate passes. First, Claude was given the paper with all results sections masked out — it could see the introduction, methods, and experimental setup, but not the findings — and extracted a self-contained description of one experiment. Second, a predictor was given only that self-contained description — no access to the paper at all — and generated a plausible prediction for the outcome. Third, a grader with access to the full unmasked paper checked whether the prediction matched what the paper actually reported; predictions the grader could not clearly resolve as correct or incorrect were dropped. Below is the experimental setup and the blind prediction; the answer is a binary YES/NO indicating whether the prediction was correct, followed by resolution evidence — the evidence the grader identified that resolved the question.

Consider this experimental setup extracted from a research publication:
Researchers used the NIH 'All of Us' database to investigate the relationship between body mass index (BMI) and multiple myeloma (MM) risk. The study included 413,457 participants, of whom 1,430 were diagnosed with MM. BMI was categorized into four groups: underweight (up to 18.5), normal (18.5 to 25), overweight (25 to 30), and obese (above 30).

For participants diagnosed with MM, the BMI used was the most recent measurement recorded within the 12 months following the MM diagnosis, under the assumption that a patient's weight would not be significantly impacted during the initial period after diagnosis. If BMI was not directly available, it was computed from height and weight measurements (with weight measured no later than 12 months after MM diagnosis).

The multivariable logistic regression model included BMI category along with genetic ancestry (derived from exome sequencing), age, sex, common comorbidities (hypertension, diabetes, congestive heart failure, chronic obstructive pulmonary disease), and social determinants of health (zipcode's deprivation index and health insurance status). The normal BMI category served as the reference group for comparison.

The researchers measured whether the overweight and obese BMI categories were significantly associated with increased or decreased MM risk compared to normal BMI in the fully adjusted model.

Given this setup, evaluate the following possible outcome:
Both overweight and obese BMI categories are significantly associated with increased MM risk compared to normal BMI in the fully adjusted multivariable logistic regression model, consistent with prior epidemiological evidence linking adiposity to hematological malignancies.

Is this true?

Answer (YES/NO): NO